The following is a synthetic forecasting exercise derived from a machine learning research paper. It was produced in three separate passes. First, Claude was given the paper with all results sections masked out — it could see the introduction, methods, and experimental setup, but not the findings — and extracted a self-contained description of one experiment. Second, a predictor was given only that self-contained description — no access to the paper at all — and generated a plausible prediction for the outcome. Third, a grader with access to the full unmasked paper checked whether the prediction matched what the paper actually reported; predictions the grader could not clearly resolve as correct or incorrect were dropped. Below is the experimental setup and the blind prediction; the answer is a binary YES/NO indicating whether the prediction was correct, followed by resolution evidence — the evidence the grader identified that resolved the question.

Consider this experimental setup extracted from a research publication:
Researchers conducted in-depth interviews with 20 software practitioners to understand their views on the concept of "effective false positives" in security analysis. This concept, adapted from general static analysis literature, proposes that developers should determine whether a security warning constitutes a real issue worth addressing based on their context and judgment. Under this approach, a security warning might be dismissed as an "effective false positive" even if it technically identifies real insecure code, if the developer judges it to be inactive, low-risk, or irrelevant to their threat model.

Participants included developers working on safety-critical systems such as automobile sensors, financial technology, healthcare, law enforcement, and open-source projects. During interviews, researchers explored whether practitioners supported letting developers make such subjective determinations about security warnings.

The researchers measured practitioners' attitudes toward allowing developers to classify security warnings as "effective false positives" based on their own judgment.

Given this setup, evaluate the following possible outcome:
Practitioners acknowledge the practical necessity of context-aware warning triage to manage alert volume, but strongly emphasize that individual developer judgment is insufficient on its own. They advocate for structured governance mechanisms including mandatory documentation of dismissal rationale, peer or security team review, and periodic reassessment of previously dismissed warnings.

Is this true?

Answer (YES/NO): NO